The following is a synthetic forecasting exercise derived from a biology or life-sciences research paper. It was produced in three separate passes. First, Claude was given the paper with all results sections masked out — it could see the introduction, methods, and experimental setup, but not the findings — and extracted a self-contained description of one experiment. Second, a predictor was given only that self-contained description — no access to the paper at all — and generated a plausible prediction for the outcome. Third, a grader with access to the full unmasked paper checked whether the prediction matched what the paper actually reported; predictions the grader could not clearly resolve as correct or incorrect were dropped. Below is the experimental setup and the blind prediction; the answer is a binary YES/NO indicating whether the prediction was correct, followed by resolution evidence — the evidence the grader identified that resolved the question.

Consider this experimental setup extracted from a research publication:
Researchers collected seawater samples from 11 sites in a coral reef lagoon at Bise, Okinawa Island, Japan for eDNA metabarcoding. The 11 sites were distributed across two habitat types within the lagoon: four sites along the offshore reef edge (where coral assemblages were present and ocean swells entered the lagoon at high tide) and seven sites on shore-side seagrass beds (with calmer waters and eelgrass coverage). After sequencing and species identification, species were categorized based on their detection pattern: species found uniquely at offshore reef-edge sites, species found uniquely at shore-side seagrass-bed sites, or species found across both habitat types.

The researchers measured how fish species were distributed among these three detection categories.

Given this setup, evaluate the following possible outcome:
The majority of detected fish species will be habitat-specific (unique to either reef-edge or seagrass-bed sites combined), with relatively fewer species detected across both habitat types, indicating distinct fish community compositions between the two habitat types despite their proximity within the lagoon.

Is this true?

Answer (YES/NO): YES